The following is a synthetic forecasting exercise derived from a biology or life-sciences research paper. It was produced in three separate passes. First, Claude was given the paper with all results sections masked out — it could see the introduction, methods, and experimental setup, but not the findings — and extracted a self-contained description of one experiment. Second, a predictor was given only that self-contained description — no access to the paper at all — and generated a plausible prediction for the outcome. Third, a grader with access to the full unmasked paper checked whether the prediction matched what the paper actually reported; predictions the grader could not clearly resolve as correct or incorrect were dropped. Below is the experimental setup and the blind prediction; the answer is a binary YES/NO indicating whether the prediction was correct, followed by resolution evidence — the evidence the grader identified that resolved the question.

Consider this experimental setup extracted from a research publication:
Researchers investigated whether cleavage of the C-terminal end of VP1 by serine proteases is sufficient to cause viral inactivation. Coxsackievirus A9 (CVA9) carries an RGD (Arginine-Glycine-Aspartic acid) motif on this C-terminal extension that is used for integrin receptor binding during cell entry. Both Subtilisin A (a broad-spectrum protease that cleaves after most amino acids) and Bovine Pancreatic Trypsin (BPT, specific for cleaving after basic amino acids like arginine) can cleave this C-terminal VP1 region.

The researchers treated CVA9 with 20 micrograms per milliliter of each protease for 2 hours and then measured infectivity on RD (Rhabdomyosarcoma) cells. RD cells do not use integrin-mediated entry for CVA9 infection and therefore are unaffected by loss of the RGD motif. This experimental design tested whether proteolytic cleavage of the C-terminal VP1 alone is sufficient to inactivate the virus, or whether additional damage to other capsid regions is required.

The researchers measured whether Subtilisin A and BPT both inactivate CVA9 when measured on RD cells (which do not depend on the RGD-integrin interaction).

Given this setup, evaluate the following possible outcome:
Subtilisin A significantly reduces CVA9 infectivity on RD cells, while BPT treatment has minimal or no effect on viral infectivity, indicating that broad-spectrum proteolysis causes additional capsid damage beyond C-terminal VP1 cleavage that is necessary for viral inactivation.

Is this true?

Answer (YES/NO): YES